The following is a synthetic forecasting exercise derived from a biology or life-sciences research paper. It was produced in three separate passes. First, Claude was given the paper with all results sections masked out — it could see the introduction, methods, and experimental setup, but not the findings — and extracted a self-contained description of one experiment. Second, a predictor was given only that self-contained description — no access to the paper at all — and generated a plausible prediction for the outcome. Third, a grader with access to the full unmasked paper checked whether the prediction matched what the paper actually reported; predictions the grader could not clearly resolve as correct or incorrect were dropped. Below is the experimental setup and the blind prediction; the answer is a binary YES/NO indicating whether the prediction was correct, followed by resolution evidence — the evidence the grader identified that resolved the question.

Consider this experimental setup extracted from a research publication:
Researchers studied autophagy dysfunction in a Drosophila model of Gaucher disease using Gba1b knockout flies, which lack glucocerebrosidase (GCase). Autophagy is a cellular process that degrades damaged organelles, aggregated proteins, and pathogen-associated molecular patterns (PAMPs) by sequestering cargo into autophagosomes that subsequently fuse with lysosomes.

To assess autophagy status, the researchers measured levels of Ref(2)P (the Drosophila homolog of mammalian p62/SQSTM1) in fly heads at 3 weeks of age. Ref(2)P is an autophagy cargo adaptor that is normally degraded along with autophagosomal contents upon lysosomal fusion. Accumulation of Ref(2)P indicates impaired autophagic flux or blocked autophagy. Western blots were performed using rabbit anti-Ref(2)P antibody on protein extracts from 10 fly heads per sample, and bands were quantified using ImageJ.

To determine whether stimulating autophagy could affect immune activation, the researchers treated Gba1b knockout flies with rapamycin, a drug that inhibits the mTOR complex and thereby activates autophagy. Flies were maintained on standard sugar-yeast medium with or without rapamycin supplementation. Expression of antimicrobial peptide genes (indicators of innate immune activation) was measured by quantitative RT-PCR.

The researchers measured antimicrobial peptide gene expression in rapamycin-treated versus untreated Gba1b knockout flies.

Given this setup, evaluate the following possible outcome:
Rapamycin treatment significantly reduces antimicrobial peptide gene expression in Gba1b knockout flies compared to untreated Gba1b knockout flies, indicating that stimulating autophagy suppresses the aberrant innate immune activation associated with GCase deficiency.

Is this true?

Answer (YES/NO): YES